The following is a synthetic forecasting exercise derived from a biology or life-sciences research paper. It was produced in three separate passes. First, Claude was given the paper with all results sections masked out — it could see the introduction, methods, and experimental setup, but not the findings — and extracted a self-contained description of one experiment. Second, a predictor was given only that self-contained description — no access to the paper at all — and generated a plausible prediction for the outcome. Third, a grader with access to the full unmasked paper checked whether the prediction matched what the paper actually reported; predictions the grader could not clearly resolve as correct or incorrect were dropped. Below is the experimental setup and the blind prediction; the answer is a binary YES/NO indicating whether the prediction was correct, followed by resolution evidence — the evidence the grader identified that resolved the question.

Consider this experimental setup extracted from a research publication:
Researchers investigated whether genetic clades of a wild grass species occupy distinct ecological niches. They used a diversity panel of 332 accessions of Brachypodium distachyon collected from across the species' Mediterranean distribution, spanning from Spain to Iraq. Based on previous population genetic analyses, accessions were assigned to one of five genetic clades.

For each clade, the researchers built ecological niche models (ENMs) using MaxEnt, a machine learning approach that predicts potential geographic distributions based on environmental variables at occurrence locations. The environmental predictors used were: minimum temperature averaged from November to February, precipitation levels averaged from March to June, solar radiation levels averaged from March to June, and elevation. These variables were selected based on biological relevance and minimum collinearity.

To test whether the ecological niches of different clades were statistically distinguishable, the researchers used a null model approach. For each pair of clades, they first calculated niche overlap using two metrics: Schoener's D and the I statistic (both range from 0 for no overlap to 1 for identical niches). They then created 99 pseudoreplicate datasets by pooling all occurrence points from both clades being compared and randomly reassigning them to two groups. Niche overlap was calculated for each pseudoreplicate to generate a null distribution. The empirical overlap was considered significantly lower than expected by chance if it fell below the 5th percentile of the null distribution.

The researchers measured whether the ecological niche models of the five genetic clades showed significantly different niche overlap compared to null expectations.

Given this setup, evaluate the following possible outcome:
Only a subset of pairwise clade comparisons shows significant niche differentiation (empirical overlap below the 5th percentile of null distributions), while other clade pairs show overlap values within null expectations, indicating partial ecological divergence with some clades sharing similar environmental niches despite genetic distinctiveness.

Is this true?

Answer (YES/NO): NO